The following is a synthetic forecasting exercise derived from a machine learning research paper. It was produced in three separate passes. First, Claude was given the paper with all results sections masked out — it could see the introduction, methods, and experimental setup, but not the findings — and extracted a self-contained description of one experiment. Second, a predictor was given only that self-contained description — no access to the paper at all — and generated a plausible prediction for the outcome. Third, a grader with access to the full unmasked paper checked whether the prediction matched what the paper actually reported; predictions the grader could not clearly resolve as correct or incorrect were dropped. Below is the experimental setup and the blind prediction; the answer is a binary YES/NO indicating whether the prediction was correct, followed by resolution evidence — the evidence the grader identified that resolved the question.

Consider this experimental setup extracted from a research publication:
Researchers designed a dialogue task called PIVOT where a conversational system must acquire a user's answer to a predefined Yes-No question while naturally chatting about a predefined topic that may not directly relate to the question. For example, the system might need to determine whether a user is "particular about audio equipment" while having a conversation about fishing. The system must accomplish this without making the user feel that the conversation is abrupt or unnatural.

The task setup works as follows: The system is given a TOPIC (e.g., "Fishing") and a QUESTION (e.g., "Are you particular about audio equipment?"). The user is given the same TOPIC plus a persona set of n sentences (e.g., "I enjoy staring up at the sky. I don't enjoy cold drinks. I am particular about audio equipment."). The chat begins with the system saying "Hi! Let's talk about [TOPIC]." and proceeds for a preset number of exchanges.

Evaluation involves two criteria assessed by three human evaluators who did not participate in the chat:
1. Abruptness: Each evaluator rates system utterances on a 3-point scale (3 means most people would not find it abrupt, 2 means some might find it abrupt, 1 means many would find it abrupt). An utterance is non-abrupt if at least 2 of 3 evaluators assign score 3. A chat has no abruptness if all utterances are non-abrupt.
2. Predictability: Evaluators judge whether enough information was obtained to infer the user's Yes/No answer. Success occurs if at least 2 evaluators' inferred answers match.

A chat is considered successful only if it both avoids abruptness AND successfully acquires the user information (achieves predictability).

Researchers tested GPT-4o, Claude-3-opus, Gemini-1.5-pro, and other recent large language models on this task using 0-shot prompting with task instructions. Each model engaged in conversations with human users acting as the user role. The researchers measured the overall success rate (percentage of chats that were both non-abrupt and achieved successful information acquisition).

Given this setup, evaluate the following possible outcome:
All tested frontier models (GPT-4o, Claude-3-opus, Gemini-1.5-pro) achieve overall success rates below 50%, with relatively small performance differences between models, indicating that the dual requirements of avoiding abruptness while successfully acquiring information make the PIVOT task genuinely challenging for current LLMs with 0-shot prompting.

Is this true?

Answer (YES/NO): NO